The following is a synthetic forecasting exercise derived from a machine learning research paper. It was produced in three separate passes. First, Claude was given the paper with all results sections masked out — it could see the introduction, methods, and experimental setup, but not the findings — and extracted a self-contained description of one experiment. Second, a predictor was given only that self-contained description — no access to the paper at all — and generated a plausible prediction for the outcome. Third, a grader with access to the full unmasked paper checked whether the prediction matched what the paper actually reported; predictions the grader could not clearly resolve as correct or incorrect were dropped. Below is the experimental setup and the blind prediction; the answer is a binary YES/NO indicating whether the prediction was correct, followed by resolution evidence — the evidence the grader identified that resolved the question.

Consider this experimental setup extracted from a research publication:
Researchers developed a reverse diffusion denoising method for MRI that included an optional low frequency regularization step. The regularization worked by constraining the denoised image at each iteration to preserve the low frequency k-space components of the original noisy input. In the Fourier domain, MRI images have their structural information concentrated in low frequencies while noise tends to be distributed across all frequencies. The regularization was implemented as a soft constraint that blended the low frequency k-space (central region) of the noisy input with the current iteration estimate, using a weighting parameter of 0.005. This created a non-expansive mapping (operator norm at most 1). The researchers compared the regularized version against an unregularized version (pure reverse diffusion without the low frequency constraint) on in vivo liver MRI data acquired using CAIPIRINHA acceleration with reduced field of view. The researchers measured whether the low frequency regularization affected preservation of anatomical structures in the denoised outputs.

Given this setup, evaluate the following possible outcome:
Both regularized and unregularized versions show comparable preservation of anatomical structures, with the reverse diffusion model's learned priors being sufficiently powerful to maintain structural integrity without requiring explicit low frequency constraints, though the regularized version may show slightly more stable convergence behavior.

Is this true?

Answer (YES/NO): NO